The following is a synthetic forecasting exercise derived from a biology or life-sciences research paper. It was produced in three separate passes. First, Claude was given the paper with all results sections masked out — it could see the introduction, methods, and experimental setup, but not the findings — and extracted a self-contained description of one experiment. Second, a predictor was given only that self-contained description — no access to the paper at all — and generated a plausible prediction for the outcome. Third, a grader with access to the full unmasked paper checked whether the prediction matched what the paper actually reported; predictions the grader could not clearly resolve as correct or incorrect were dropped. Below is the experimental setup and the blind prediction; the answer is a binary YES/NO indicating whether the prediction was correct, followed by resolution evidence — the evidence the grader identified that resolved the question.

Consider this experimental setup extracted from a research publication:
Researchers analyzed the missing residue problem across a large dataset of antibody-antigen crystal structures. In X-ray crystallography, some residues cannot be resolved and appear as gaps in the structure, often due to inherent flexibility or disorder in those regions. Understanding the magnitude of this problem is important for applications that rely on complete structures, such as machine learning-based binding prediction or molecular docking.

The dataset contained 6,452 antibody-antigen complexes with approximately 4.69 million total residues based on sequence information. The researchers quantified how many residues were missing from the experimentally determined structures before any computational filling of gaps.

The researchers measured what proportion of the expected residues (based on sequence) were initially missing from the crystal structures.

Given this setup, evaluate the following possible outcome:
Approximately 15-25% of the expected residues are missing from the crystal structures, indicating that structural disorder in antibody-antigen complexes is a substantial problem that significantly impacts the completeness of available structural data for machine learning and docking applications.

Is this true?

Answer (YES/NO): NO